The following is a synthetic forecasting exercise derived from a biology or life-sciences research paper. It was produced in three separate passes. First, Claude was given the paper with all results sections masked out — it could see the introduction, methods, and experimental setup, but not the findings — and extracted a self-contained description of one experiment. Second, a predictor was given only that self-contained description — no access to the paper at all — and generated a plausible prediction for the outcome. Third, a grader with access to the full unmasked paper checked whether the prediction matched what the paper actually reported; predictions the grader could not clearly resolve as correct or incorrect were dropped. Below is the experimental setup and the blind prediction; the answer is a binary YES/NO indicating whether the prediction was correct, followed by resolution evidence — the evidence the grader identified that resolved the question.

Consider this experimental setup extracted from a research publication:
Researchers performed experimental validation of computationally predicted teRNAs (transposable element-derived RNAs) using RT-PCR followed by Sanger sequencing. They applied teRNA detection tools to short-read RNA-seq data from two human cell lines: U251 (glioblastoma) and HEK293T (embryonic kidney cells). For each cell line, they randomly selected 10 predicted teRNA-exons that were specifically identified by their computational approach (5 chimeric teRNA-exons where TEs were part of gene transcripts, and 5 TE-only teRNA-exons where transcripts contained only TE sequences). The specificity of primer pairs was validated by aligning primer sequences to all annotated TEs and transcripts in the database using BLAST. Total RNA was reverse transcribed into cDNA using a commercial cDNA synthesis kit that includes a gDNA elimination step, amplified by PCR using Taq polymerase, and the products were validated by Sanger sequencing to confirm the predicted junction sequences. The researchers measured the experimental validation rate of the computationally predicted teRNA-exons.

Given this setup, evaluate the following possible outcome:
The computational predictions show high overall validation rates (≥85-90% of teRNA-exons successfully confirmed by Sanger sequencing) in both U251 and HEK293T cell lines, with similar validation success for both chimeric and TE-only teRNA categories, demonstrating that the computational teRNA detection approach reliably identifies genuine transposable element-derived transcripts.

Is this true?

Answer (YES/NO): YES